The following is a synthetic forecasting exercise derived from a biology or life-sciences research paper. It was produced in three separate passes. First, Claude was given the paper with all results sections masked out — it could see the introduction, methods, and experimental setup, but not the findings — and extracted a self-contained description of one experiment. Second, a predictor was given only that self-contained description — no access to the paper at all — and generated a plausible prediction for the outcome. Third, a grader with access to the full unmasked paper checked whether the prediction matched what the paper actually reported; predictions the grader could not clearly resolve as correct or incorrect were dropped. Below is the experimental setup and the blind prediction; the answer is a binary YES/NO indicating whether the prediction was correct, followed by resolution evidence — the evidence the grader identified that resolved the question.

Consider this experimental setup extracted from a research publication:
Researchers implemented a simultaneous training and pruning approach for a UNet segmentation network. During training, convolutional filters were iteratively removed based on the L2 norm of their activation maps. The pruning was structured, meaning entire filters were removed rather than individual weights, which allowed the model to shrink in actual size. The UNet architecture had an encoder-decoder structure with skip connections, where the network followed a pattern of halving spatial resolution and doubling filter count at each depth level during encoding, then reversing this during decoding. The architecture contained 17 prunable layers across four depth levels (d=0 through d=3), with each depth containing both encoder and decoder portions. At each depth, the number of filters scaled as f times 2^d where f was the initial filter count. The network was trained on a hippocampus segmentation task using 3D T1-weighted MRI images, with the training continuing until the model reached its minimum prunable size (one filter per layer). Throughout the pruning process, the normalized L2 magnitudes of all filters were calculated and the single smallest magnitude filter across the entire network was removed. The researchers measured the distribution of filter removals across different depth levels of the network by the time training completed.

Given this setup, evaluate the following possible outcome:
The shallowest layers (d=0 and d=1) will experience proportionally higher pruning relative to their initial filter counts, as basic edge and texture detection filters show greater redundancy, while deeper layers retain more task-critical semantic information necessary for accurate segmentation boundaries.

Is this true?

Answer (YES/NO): NO